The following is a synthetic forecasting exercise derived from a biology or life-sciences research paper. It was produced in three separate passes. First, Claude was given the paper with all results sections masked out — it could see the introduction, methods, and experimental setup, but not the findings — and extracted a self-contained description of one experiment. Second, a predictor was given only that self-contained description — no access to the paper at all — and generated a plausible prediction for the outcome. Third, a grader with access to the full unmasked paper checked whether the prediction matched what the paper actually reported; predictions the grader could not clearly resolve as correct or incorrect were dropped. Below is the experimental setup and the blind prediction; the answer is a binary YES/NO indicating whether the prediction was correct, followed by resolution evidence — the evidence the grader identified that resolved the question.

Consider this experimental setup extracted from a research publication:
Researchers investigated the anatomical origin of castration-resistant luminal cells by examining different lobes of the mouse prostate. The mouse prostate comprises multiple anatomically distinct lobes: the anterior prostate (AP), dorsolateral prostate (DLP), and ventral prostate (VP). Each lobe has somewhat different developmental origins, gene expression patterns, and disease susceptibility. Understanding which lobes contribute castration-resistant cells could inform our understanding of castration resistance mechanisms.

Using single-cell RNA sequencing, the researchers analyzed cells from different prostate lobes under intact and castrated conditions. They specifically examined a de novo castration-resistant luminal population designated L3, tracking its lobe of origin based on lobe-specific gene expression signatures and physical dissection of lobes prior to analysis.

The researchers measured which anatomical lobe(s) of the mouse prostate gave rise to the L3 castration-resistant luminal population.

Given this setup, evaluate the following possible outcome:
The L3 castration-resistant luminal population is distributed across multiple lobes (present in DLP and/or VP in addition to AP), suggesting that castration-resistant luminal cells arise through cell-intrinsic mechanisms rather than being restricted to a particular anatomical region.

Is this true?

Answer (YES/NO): NO